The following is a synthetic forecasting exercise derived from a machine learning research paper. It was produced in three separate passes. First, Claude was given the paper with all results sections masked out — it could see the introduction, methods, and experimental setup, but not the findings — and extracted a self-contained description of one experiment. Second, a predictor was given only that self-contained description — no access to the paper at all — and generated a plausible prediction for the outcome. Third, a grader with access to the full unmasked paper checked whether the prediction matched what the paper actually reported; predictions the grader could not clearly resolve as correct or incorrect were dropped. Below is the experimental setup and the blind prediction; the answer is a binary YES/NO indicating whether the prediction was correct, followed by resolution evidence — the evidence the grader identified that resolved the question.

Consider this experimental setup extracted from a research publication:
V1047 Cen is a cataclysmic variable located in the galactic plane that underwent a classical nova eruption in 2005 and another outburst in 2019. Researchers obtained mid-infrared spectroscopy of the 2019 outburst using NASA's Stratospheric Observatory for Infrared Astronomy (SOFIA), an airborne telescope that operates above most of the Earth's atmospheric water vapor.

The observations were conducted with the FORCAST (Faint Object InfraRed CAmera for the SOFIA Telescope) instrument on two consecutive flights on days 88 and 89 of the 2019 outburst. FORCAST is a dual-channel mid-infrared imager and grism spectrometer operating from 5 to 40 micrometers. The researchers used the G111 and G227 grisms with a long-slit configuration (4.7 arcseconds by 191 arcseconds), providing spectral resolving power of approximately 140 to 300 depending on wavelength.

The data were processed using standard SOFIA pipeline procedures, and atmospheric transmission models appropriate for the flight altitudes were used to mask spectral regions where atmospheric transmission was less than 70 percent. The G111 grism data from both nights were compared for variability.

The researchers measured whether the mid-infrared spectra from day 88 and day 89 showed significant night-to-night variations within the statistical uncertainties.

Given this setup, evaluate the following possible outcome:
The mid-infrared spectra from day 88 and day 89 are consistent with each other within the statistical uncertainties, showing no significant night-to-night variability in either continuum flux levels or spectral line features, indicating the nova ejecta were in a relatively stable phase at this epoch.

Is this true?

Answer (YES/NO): YES